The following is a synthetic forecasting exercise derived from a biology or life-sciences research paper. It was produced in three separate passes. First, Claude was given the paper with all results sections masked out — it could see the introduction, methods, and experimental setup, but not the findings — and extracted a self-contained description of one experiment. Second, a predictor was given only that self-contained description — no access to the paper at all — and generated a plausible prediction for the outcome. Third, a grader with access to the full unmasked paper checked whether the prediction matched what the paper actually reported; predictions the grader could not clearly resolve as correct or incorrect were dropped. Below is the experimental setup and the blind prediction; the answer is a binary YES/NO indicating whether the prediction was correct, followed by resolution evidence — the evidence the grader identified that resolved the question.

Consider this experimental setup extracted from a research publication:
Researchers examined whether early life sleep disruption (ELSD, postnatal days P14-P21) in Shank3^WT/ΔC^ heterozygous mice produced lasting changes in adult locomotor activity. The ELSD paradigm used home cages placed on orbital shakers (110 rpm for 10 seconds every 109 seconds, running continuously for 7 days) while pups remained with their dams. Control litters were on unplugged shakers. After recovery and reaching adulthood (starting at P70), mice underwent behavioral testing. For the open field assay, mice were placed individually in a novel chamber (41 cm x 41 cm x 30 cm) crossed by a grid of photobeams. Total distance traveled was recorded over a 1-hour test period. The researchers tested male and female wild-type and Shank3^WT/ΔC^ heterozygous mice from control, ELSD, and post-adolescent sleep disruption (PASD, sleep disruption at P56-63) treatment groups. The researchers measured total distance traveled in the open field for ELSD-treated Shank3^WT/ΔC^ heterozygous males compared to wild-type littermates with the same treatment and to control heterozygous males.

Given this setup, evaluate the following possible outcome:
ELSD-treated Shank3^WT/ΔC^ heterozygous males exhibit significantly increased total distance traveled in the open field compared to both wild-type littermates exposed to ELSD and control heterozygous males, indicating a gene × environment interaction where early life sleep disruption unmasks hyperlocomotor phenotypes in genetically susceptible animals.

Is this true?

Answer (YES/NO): NO